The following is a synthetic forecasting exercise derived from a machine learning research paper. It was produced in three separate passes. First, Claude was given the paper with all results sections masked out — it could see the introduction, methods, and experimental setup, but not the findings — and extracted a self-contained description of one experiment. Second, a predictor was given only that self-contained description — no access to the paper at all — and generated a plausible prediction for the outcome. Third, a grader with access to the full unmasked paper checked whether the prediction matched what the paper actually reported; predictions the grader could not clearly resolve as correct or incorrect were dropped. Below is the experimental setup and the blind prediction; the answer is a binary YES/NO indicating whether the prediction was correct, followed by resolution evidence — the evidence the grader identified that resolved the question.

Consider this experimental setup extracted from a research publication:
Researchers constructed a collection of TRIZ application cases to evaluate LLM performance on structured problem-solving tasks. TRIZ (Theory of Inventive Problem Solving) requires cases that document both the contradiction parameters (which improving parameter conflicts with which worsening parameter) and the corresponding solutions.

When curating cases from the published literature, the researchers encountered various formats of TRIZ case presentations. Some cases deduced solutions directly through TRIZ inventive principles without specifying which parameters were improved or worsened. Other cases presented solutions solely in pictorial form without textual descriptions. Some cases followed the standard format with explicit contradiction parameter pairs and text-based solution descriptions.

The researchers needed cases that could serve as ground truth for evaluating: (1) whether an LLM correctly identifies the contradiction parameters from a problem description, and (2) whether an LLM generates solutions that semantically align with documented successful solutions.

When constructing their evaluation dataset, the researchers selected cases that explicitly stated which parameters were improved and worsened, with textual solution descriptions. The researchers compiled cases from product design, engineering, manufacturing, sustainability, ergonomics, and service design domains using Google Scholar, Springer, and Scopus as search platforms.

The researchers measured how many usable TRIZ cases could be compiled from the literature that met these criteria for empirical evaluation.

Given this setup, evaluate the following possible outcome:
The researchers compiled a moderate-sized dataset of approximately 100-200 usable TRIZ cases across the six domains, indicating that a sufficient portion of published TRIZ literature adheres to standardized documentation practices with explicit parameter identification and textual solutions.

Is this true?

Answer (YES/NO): NO